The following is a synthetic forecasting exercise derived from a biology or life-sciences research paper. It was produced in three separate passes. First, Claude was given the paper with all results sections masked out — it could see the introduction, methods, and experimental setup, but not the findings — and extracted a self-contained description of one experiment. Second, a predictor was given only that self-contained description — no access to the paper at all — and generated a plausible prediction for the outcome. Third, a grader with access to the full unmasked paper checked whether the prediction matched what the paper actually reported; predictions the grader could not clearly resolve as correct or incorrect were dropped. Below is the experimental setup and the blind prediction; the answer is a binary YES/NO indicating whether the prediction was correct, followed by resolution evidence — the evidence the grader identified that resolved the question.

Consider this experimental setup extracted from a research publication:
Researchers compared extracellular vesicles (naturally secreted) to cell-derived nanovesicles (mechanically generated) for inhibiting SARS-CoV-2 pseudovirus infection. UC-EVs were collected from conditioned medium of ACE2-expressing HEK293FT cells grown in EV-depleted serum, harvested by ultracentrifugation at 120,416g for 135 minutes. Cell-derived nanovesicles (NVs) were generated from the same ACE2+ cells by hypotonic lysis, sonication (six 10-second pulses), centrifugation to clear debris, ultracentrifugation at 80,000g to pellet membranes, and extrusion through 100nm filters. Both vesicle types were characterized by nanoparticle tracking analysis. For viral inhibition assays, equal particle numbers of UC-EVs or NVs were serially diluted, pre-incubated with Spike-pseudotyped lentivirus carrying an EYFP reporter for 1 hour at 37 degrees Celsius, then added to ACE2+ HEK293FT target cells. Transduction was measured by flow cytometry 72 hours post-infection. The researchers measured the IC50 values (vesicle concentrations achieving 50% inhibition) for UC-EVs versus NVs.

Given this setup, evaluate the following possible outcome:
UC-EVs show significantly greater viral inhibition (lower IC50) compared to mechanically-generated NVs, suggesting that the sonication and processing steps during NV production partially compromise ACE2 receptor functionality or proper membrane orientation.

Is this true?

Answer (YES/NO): NO